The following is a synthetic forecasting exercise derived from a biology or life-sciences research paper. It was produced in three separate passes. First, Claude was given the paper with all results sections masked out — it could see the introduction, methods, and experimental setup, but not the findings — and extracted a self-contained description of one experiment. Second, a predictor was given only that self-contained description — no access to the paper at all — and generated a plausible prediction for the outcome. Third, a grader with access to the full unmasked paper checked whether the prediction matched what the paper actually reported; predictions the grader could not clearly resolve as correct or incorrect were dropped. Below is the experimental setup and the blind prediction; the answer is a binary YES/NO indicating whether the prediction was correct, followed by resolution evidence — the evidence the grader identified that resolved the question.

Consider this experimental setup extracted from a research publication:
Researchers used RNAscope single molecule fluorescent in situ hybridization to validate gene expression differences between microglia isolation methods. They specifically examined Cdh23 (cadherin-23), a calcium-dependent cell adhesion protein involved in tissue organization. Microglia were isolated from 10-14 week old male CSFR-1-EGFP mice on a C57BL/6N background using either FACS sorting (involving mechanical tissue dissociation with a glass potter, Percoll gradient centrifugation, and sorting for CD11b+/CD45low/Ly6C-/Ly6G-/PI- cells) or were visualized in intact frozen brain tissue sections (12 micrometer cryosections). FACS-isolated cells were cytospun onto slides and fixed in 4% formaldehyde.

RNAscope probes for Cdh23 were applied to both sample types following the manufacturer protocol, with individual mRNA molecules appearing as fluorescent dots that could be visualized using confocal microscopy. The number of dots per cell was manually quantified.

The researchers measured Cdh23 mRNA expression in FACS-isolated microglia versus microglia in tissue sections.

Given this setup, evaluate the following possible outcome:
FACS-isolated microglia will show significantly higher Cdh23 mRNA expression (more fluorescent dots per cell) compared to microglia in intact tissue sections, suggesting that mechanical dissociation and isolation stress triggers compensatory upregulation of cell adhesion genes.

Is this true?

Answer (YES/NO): YES